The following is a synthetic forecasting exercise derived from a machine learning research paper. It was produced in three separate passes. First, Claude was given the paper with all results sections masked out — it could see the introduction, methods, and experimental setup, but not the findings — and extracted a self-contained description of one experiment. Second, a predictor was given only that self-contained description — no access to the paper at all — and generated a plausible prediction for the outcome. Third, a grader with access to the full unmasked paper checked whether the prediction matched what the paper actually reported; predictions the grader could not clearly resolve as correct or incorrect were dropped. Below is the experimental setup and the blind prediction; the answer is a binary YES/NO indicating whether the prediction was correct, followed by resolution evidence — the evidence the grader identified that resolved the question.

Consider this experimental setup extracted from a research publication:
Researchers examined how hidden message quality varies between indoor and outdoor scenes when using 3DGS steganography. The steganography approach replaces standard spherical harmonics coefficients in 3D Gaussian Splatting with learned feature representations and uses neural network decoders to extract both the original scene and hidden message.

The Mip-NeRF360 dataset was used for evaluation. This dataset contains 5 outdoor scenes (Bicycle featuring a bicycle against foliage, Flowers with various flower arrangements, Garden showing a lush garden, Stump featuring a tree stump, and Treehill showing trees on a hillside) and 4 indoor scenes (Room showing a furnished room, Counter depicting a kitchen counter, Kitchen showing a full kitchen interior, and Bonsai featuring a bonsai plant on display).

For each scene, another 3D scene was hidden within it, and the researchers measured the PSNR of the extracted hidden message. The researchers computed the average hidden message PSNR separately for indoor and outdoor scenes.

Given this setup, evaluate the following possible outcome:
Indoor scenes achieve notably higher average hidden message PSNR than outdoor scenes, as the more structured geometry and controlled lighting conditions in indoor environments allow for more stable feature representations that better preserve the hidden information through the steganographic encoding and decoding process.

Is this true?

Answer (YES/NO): NO